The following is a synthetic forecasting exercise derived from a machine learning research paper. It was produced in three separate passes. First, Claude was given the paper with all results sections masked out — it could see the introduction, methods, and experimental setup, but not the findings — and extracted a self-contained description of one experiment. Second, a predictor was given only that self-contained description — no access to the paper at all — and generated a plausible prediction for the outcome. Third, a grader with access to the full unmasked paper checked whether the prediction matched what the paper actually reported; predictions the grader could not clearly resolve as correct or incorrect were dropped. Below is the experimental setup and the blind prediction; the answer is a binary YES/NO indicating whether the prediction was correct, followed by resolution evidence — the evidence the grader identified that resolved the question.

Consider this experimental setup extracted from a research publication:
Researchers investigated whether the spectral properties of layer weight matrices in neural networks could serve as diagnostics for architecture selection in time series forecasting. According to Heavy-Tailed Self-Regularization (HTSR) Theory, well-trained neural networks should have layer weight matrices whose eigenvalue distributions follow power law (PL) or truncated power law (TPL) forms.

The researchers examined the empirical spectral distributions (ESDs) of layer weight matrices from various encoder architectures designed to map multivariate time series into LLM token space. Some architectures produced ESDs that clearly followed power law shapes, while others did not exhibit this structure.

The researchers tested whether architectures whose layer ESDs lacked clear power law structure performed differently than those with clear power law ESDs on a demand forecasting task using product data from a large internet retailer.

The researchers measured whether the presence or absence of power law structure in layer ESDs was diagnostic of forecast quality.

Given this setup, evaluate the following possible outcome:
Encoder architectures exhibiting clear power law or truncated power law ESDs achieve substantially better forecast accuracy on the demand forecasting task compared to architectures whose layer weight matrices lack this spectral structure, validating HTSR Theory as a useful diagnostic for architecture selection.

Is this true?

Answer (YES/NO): YES